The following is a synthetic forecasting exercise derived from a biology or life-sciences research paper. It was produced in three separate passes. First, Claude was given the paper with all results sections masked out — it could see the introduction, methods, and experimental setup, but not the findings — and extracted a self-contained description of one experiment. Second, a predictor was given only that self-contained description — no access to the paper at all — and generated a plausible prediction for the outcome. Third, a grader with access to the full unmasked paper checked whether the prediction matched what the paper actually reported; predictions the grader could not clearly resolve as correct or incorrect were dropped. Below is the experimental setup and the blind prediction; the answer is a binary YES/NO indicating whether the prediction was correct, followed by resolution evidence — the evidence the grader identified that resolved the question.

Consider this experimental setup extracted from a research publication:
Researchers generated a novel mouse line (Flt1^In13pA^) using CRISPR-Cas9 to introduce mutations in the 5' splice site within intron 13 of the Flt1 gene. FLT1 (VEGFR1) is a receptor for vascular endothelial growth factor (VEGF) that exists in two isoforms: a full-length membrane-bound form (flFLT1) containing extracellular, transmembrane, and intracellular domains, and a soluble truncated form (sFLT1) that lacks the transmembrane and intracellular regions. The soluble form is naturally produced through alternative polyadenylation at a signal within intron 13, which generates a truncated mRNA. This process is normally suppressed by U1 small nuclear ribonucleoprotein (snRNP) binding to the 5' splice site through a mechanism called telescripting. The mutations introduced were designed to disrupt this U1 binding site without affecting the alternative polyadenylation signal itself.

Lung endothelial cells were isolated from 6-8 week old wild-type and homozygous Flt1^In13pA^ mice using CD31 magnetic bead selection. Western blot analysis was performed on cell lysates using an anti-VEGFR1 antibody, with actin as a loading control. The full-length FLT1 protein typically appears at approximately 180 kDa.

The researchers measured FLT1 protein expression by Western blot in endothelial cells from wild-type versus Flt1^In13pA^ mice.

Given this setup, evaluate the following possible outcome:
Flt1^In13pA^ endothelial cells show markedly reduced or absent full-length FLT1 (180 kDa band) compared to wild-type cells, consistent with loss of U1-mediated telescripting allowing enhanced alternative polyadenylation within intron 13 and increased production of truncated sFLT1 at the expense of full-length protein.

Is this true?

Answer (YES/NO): YES